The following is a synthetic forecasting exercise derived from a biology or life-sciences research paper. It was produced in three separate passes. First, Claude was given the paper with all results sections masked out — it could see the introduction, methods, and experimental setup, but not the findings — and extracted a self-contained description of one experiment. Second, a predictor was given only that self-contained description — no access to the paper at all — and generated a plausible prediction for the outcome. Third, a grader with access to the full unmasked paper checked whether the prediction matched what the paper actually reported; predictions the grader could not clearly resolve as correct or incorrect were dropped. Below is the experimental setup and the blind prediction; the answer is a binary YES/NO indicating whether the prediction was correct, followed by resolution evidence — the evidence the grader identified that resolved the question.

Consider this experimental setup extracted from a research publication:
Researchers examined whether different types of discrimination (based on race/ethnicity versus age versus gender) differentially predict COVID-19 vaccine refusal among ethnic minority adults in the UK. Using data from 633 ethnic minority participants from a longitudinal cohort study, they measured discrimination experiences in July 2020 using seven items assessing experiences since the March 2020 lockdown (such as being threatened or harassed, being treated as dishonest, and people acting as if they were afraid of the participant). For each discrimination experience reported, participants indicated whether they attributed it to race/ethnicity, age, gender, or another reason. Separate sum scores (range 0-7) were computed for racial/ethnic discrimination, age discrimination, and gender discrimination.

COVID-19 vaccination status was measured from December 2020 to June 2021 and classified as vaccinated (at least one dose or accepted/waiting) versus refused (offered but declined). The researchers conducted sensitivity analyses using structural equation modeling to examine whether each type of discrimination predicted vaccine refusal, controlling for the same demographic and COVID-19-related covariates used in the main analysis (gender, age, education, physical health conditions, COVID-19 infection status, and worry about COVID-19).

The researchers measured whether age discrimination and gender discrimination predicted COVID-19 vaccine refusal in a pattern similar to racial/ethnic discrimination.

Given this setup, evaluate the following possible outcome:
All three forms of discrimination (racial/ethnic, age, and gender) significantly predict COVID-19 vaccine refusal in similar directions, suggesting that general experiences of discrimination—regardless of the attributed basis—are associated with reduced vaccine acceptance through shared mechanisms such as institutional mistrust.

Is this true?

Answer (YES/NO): YES